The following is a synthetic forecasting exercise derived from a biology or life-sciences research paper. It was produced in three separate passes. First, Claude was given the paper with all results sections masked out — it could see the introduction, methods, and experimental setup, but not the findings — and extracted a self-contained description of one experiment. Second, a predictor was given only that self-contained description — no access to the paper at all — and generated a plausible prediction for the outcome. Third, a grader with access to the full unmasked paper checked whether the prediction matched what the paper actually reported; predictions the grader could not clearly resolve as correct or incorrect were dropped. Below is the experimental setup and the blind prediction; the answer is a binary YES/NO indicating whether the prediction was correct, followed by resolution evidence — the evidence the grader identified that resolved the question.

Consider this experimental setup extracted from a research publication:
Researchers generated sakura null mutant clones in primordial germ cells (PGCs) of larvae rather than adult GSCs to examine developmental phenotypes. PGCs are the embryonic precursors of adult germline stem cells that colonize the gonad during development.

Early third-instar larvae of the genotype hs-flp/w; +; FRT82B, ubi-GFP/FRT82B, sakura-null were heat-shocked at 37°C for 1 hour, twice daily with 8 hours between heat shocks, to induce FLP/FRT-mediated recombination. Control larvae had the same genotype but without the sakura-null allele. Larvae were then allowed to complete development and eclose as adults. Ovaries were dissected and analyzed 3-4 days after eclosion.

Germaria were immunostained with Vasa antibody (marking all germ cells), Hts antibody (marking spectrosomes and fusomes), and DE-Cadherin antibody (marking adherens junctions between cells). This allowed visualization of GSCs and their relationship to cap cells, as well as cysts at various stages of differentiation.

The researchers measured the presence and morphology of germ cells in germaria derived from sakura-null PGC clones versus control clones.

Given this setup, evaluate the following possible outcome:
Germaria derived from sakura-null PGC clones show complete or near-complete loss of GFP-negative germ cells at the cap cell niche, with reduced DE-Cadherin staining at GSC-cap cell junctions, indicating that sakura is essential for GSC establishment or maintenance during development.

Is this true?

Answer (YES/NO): NO